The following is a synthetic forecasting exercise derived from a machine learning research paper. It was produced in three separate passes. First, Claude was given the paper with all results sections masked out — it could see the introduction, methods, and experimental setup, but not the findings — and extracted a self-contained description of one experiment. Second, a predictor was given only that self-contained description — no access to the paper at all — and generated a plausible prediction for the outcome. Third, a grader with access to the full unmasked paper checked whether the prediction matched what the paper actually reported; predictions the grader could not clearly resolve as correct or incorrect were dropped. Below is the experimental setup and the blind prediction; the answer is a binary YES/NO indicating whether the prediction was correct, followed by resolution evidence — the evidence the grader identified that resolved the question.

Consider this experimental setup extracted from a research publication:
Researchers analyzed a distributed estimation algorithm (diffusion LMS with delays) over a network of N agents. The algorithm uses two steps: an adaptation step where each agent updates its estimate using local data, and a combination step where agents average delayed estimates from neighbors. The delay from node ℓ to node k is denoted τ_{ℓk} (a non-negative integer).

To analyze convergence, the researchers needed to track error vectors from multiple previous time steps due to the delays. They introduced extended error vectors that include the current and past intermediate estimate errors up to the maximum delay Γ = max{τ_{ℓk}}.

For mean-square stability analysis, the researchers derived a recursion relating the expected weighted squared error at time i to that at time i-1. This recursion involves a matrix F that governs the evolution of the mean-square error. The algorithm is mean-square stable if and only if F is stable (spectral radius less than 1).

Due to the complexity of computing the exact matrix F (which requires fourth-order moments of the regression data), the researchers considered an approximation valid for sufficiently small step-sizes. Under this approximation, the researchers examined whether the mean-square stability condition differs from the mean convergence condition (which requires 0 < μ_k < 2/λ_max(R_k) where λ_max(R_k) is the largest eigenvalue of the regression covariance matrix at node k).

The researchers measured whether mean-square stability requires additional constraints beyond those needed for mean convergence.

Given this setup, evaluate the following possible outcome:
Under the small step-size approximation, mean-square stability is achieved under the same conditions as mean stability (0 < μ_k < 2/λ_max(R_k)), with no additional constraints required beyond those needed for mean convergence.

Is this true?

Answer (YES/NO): YES